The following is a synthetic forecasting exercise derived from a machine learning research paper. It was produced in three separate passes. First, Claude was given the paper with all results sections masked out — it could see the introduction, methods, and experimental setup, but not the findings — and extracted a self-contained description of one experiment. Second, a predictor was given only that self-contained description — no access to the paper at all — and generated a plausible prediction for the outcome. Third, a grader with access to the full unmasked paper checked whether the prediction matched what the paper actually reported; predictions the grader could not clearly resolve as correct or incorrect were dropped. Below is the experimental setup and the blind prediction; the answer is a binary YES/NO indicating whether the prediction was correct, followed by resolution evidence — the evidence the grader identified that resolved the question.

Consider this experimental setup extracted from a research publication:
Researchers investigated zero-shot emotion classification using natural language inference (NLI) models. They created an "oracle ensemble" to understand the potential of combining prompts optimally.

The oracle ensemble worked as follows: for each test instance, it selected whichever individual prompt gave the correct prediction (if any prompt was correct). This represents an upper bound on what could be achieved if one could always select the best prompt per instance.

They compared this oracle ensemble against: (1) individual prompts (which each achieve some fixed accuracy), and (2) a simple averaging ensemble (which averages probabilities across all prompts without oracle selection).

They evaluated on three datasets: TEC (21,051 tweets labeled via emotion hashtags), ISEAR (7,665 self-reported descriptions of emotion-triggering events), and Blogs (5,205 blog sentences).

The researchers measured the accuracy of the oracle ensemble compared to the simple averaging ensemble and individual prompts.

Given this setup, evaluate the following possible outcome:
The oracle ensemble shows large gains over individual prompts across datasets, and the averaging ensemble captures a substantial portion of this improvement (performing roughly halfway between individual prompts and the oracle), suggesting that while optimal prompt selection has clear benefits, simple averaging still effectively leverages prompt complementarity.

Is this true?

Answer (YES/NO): NO